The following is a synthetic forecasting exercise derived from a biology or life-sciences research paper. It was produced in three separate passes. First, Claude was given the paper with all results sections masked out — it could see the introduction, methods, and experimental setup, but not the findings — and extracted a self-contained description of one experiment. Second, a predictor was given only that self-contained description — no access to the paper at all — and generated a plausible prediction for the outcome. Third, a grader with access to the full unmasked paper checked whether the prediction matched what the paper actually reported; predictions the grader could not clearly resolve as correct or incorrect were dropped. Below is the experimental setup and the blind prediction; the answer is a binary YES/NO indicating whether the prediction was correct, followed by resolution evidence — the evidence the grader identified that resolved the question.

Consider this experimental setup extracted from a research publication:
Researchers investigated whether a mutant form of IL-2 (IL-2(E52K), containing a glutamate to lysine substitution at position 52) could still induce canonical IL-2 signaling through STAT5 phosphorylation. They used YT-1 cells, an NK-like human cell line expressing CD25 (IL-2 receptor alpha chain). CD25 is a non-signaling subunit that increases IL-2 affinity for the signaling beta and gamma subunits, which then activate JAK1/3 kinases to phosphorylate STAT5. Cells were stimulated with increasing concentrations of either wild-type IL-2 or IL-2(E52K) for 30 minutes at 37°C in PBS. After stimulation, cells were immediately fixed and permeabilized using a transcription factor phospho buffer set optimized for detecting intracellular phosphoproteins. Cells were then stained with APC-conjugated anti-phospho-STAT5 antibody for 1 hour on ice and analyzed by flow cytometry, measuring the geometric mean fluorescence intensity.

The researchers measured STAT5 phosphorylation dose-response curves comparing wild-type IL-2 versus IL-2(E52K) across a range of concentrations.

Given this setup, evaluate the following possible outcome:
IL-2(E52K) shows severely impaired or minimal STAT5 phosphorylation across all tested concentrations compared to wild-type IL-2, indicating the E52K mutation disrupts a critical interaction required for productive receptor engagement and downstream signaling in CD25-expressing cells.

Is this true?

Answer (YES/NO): NO